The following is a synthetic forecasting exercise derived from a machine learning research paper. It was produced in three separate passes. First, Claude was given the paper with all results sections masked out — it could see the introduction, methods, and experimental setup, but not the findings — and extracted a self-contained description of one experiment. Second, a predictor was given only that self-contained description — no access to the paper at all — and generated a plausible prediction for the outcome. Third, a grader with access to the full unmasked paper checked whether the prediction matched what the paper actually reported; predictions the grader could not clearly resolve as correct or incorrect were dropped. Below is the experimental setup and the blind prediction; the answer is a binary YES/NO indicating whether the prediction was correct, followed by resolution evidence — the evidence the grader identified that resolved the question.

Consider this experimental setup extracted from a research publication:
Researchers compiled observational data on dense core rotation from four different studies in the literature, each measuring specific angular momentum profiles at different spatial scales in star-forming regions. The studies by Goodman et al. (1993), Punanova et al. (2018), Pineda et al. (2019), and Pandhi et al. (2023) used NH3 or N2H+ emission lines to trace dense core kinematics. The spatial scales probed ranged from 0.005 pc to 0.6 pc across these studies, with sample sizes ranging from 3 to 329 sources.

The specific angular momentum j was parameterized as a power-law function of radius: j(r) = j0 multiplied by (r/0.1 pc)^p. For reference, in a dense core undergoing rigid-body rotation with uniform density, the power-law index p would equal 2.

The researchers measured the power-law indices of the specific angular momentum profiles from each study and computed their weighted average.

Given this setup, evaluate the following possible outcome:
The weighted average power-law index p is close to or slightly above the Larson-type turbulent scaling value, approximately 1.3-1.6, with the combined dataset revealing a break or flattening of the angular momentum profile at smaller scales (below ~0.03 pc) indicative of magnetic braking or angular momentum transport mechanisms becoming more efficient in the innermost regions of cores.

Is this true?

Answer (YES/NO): NO